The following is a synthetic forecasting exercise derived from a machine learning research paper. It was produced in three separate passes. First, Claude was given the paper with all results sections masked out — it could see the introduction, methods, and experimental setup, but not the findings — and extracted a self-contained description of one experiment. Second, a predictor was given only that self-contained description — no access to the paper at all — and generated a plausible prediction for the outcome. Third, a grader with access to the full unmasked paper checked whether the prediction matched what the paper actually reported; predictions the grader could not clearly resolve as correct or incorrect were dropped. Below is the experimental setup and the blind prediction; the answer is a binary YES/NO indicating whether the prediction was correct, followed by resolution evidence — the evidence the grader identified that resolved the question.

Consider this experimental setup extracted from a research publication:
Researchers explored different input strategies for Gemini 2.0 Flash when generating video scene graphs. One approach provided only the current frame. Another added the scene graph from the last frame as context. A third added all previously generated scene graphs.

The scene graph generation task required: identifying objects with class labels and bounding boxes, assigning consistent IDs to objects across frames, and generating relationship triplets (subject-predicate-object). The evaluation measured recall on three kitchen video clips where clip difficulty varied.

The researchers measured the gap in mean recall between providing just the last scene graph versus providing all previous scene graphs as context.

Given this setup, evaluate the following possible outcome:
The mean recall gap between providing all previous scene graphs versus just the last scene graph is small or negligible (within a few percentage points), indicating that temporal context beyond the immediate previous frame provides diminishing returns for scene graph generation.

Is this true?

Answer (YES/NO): NO